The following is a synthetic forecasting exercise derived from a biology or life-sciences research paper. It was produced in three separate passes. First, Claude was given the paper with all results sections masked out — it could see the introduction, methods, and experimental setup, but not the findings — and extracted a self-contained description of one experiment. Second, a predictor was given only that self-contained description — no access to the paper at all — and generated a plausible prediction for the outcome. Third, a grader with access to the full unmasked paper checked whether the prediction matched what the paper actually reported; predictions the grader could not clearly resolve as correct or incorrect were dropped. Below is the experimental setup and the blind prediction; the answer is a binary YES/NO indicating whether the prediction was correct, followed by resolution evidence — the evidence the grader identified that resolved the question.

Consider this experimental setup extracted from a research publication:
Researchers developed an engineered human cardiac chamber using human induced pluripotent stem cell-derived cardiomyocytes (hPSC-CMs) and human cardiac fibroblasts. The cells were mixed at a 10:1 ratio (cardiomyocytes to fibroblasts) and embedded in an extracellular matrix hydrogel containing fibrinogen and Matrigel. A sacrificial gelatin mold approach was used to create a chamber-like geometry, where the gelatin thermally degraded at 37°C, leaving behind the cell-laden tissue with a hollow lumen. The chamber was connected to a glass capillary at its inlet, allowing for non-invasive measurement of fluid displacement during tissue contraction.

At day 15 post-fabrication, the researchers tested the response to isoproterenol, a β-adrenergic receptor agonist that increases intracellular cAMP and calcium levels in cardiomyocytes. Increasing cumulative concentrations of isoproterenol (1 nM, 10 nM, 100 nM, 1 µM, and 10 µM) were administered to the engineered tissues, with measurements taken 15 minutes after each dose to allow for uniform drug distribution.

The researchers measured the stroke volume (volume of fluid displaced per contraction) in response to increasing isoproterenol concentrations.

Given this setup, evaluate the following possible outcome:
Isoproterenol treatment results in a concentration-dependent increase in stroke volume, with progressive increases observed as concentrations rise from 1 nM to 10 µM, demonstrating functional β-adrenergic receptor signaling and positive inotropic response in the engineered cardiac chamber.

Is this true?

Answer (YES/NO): YES